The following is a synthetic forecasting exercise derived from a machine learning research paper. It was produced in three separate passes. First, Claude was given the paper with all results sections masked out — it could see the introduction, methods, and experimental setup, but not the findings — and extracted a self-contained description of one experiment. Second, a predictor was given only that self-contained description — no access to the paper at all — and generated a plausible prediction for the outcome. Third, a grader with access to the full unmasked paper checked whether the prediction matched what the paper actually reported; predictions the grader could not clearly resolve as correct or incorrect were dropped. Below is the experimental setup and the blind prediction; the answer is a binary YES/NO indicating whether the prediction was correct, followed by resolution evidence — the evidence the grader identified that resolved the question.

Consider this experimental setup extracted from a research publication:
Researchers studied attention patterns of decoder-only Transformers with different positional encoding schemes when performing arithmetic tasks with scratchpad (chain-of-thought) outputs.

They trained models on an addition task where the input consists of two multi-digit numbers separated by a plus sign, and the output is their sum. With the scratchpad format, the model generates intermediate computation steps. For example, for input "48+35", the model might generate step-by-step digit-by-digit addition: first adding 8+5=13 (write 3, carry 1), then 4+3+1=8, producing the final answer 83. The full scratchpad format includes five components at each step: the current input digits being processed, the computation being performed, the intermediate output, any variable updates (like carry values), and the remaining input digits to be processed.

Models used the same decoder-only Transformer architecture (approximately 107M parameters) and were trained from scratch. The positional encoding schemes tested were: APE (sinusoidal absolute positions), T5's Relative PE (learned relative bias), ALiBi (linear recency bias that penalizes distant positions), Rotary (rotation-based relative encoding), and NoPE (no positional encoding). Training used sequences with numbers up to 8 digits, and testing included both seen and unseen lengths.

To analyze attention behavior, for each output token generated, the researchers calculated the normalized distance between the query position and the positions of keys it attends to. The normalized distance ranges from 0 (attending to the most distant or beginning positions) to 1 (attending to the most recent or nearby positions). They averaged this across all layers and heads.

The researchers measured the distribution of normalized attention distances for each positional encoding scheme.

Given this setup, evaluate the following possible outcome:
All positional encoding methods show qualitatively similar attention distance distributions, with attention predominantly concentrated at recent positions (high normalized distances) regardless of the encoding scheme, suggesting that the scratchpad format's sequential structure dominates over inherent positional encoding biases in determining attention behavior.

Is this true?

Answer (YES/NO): NO